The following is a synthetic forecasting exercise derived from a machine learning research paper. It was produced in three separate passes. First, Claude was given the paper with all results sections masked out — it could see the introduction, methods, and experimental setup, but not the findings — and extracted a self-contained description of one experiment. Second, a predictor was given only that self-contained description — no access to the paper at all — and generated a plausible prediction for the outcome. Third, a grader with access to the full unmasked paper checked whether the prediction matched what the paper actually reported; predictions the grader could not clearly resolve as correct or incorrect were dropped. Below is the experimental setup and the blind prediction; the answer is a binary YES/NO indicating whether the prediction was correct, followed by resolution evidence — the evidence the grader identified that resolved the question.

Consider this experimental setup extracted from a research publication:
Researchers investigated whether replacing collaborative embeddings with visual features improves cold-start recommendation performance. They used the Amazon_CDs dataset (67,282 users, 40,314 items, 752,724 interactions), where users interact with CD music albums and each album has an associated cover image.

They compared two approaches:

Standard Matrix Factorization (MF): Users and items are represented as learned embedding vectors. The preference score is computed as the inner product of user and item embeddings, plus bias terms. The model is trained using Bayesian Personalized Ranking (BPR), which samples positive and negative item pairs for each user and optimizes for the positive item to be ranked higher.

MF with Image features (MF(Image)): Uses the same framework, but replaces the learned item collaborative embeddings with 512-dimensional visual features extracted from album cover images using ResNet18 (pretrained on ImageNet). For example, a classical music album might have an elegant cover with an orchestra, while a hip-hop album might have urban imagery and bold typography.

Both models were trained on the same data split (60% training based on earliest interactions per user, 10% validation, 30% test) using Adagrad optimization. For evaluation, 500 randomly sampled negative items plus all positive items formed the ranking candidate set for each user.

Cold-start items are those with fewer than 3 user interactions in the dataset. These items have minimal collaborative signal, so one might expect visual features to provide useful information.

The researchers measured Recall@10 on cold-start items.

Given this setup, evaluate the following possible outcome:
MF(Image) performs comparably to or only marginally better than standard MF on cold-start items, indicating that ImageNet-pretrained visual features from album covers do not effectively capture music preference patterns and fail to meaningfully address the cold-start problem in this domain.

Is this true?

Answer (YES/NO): NO